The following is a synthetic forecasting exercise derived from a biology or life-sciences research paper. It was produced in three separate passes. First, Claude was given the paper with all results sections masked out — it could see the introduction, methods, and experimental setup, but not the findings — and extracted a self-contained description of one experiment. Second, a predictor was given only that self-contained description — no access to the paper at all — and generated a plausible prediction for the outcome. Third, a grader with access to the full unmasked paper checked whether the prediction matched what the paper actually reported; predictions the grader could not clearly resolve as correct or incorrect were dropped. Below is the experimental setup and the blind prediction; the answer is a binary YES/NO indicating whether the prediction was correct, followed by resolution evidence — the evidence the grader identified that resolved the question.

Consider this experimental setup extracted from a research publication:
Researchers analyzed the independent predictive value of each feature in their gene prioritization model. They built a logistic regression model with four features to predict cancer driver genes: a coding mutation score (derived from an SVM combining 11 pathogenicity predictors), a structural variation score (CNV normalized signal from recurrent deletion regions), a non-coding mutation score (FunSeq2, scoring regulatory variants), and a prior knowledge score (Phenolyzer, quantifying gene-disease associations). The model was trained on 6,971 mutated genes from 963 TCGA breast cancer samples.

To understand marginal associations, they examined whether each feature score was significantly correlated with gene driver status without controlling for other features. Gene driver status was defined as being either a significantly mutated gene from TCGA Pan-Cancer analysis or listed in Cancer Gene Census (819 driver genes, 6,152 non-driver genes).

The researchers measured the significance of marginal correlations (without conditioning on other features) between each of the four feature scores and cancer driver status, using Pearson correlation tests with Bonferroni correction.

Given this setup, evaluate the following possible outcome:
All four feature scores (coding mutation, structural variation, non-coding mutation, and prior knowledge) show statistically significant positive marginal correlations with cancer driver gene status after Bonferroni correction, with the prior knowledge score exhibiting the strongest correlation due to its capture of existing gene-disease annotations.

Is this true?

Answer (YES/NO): NO